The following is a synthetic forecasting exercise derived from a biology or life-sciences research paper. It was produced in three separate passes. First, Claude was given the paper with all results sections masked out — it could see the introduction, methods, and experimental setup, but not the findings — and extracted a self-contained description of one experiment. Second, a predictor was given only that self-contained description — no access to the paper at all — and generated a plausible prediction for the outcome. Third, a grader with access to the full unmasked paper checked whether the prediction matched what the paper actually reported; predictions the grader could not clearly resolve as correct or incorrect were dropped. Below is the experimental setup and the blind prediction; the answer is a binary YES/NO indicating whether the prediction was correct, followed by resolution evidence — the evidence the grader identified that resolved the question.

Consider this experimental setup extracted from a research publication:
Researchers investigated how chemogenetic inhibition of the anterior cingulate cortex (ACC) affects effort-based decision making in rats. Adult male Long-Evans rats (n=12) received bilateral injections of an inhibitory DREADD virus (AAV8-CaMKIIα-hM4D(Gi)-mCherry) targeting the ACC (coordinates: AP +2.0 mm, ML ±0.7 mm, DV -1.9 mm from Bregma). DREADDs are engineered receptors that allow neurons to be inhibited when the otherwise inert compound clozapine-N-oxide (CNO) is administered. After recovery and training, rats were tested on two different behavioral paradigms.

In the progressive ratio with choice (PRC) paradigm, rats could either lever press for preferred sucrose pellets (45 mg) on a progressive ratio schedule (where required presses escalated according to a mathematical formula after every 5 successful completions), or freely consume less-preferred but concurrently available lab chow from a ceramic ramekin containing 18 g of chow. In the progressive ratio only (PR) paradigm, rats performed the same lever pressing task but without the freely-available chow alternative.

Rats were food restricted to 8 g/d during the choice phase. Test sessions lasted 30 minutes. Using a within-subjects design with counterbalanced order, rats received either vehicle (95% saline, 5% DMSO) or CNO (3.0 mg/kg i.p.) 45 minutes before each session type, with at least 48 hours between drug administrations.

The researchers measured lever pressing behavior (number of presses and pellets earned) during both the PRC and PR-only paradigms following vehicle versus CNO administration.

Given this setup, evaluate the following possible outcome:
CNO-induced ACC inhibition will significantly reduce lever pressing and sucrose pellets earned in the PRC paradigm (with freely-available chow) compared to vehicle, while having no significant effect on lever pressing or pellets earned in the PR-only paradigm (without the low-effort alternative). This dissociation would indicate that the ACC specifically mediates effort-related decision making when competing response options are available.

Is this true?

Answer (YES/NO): YES